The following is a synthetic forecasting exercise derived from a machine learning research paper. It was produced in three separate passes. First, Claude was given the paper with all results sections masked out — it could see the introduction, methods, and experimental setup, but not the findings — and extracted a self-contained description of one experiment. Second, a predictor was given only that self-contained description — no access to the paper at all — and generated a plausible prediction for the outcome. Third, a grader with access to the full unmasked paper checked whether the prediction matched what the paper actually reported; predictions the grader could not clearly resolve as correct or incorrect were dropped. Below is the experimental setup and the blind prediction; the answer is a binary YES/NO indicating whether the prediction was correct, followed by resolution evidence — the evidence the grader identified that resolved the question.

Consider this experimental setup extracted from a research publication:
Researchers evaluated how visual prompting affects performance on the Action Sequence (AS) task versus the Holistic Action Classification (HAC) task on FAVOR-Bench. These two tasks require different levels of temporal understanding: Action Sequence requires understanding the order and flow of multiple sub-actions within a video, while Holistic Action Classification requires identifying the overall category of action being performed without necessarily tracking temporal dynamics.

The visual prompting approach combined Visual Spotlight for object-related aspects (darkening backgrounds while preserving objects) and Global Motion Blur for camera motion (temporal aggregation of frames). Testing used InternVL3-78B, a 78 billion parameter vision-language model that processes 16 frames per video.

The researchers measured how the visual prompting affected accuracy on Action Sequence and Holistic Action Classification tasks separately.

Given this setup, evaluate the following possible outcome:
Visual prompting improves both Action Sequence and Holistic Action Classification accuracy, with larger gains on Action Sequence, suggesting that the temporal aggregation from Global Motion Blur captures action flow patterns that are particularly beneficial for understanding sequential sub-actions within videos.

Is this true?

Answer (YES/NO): YES